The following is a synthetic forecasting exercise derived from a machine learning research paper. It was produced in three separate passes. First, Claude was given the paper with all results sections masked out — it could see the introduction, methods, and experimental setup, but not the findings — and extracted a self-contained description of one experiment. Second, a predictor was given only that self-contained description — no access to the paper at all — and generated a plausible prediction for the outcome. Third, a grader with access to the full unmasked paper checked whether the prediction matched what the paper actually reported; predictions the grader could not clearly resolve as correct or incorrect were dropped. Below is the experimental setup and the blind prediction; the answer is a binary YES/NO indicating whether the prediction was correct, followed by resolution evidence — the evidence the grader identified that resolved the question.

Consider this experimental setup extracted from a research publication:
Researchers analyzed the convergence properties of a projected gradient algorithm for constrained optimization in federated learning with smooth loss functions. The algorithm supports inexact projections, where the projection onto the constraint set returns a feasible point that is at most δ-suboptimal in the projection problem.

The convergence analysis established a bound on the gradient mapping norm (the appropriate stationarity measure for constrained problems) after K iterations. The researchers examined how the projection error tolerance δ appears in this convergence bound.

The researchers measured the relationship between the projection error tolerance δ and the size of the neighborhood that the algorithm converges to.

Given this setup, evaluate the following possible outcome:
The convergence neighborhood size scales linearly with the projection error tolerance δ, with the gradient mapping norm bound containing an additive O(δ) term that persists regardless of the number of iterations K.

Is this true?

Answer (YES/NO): YES